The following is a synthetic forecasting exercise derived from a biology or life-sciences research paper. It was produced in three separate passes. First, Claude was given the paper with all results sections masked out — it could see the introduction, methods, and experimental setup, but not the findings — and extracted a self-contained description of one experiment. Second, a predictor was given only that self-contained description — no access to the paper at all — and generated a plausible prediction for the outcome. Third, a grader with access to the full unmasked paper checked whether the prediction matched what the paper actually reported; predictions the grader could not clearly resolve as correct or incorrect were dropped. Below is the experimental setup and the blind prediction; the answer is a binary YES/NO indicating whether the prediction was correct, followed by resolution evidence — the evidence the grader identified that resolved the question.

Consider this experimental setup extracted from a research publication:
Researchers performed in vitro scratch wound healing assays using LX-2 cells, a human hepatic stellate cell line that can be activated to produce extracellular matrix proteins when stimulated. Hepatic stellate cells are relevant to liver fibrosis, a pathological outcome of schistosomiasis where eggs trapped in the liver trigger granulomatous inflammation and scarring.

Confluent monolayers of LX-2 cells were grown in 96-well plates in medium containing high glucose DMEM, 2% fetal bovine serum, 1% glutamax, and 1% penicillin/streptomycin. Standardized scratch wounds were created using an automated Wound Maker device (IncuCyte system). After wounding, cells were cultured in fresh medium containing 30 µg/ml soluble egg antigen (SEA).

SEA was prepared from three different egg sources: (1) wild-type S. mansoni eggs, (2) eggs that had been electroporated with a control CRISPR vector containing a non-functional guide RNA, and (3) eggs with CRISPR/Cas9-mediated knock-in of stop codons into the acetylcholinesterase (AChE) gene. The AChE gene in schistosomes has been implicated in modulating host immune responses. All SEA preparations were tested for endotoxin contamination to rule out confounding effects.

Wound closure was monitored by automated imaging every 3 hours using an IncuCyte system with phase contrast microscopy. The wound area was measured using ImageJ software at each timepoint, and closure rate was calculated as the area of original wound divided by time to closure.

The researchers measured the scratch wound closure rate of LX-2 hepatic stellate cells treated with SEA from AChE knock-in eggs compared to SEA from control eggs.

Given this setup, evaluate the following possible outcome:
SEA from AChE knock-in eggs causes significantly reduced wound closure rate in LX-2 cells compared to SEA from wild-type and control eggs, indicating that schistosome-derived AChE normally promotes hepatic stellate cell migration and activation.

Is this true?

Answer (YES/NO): YES